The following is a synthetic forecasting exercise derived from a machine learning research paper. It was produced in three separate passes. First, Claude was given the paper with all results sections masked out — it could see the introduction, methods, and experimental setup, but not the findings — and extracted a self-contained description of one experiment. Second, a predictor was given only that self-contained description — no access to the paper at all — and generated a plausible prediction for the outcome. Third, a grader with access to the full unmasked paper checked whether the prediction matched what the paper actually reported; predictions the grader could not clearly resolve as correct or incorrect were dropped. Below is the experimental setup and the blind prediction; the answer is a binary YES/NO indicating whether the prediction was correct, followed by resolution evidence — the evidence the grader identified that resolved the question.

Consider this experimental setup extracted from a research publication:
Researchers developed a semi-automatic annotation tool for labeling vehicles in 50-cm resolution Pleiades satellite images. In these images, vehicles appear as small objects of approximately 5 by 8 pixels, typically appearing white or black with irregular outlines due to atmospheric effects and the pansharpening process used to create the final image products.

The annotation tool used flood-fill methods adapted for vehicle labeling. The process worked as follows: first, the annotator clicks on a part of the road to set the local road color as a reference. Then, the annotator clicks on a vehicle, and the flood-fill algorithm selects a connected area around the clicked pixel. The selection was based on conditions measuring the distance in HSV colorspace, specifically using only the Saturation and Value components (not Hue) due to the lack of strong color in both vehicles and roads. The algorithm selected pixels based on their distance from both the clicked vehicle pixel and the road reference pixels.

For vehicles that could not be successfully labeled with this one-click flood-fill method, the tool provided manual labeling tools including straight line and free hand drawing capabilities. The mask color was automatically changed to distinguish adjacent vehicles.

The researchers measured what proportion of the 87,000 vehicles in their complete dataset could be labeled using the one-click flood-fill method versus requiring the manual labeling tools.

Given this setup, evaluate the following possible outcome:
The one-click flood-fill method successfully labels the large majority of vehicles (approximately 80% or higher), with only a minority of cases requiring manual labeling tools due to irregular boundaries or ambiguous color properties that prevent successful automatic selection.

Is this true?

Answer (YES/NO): NO